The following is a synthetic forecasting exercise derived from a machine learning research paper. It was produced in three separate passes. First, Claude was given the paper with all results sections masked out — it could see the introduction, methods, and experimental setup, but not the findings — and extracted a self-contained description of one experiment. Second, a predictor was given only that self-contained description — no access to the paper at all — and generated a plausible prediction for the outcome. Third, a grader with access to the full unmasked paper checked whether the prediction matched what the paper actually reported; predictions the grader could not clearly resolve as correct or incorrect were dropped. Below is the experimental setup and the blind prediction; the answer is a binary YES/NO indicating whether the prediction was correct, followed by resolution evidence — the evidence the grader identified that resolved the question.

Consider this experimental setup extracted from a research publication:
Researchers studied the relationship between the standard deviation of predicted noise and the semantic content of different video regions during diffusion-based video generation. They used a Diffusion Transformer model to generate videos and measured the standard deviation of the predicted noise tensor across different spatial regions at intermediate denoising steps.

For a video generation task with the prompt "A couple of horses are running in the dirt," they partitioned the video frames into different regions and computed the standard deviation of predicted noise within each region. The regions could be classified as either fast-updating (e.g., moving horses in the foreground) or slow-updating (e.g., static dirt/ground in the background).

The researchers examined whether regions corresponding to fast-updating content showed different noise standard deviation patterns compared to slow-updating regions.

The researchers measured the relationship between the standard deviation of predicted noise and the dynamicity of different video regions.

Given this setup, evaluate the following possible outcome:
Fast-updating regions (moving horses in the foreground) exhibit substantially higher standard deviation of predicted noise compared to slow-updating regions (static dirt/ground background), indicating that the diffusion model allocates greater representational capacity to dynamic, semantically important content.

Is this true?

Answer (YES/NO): NO